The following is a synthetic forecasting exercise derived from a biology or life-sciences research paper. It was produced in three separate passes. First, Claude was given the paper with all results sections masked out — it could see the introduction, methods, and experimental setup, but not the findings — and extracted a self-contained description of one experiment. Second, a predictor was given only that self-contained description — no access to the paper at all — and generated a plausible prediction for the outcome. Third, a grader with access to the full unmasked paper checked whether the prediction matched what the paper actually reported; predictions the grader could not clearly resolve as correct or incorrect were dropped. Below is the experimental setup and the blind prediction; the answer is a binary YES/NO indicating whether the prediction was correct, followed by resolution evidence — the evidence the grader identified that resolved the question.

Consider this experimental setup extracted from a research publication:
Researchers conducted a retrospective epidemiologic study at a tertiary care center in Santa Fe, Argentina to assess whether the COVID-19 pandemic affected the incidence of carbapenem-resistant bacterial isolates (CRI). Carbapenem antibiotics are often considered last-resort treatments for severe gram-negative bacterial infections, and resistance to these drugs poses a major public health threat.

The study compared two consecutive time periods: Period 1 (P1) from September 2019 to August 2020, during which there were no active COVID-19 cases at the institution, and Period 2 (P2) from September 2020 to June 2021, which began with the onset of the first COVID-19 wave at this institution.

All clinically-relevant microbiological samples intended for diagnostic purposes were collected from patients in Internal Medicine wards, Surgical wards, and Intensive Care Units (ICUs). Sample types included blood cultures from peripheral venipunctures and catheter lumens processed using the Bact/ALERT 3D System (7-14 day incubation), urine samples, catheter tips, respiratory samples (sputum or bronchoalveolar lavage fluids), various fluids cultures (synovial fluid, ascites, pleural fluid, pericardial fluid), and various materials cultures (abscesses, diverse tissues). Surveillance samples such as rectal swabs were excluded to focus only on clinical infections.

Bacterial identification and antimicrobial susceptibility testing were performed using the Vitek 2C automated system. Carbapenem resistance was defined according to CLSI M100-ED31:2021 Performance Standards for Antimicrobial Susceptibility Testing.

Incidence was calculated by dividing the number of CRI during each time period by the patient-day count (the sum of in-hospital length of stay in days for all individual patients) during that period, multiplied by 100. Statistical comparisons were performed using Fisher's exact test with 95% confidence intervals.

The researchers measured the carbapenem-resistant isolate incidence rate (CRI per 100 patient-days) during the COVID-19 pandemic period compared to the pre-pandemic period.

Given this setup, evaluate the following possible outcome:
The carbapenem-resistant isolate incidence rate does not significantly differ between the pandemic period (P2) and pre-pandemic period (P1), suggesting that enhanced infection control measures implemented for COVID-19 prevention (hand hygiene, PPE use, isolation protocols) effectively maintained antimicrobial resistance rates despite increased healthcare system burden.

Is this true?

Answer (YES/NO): NO